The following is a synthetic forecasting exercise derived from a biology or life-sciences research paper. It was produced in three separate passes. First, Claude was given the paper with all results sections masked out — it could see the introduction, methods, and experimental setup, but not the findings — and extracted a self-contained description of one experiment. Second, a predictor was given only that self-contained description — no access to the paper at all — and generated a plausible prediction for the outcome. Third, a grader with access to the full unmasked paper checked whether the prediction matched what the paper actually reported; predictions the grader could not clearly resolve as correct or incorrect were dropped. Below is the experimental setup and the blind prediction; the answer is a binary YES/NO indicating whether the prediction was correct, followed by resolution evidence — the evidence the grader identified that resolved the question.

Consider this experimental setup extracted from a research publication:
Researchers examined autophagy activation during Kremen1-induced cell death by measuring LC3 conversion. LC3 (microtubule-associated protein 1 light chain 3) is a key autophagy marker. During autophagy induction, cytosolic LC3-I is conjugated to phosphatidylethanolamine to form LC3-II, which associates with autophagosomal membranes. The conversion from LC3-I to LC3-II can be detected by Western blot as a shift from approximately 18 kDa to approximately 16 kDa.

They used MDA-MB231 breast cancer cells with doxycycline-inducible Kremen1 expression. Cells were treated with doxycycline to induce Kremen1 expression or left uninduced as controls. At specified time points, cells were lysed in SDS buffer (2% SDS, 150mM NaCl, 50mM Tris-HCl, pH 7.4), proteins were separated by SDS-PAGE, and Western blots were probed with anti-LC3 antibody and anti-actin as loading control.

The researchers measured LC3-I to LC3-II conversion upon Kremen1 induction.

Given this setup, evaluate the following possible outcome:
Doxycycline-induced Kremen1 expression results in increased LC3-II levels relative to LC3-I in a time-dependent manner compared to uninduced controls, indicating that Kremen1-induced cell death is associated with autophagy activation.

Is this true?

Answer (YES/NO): YES